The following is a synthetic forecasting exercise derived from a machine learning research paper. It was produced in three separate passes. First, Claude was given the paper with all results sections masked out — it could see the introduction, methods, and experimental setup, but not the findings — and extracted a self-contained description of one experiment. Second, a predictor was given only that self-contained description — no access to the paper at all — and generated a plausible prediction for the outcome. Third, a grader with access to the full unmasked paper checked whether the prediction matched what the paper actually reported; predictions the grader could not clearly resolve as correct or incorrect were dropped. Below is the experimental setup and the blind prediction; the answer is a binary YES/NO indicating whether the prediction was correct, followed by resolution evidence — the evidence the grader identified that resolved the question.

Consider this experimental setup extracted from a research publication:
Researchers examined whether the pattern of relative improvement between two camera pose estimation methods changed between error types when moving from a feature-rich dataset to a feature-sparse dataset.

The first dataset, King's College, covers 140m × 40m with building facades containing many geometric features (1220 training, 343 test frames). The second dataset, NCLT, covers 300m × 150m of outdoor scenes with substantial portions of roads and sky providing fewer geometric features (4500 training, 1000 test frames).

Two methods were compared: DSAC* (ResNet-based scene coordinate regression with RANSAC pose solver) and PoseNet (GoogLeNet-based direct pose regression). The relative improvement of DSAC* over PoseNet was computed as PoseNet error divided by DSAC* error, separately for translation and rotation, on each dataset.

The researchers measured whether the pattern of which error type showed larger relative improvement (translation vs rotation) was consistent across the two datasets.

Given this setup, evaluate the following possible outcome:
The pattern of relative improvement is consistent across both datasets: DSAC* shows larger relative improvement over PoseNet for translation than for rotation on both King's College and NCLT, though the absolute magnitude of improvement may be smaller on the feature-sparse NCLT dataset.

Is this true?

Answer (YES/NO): NO